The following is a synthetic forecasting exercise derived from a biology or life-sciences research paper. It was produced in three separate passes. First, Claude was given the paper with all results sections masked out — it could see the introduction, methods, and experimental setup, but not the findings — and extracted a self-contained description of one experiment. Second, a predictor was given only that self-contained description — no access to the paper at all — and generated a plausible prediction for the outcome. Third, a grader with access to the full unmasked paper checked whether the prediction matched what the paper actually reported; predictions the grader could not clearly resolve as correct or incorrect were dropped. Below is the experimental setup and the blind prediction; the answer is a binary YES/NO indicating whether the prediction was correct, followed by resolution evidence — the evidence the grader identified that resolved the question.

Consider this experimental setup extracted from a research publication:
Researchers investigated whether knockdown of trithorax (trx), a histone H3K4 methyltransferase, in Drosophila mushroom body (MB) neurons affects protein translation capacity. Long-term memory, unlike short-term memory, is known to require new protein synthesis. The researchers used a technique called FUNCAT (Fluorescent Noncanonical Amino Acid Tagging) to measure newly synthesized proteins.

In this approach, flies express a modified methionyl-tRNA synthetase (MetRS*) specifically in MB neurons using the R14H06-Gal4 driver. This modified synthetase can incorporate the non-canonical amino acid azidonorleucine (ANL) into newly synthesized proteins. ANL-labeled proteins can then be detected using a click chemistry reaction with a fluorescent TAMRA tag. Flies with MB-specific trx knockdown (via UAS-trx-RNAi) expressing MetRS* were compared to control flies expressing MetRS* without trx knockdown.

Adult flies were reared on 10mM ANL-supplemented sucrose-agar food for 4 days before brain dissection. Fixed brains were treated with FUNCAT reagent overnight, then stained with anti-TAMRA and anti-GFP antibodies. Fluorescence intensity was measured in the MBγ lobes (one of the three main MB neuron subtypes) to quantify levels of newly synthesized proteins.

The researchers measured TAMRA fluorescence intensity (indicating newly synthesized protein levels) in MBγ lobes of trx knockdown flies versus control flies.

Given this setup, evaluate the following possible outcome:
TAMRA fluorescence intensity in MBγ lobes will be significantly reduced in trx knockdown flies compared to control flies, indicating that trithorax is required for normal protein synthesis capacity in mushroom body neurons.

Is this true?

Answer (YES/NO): YES